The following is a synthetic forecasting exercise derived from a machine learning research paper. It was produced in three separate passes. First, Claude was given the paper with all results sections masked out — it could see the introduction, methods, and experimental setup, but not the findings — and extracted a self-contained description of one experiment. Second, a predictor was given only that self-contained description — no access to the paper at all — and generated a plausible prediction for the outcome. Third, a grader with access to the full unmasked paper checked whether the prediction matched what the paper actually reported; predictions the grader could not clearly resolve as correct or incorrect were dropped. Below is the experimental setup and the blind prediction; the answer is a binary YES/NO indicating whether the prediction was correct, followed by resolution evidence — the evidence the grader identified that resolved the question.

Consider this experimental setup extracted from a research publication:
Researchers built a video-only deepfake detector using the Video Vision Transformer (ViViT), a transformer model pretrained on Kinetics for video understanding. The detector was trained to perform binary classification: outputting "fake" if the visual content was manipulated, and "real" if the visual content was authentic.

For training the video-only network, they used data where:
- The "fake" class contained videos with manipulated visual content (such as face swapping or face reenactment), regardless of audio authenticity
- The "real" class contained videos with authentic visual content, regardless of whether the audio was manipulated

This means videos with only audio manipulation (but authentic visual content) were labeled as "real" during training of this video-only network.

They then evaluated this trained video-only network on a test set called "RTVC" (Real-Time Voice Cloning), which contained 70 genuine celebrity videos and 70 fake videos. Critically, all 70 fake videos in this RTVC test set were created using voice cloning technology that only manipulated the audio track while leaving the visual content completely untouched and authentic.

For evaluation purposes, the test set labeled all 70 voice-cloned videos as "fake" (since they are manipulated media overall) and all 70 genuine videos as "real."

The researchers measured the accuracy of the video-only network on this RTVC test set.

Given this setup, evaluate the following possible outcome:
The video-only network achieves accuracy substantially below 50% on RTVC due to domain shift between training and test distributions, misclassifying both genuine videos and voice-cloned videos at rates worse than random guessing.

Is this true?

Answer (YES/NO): NO